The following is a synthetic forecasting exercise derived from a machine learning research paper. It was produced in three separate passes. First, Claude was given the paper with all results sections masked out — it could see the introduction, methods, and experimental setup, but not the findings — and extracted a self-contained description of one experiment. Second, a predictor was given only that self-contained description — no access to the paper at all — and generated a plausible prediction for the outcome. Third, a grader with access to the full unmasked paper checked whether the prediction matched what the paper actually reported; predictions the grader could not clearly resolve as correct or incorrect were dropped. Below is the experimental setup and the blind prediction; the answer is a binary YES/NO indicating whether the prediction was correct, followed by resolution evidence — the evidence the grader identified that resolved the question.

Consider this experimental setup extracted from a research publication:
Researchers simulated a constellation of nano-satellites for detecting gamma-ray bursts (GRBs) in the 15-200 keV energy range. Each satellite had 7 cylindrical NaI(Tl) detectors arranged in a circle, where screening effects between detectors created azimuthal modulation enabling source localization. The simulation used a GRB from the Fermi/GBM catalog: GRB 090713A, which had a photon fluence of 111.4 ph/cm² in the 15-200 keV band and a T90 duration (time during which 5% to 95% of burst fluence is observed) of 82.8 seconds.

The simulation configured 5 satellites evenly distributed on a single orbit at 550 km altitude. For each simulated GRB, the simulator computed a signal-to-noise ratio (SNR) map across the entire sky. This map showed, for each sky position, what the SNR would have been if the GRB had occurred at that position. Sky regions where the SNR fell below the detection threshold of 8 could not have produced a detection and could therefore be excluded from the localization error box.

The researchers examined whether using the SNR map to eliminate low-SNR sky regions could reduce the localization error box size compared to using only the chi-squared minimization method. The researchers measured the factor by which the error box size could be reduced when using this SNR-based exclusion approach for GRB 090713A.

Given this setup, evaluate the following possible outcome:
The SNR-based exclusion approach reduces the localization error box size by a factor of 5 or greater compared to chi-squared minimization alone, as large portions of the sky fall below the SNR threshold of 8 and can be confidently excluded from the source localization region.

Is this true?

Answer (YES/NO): YES